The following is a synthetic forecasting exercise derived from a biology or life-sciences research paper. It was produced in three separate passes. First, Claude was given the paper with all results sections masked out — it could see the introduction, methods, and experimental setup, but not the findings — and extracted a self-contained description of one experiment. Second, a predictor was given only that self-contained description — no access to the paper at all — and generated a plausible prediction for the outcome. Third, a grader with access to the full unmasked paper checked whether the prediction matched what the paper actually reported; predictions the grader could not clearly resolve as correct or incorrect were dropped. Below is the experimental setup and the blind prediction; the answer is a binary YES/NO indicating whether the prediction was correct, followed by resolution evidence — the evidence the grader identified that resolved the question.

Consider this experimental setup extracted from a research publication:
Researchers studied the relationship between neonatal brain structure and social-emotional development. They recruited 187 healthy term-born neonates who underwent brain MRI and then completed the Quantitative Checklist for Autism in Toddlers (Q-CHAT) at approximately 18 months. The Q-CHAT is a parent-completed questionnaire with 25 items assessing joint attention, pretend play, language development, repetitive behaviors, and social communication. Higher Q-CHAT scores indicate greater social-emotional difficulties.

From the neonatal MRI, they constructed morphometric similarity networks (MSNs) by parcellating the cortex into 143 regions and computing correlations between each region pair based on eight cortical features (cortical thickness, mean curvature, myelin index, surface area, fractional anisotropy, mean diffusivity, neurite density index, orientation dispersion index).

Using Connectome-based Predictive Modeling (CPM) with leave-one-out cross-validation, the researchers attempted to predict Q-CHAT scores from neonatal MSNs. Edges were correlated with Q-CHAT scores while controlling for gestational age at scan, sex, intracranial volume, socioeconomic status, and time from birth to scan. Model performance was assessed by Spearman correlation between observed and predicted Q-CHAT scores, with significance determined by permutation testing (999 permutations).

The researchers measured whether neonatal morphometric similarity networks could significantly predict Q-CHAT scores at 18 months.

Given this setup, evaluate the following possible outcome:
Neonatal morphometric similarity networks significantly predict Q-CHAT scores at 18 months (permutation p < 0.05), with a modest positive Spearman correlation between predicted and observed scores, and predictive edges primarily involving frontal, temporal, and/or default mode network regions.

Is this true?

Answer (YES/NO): NO